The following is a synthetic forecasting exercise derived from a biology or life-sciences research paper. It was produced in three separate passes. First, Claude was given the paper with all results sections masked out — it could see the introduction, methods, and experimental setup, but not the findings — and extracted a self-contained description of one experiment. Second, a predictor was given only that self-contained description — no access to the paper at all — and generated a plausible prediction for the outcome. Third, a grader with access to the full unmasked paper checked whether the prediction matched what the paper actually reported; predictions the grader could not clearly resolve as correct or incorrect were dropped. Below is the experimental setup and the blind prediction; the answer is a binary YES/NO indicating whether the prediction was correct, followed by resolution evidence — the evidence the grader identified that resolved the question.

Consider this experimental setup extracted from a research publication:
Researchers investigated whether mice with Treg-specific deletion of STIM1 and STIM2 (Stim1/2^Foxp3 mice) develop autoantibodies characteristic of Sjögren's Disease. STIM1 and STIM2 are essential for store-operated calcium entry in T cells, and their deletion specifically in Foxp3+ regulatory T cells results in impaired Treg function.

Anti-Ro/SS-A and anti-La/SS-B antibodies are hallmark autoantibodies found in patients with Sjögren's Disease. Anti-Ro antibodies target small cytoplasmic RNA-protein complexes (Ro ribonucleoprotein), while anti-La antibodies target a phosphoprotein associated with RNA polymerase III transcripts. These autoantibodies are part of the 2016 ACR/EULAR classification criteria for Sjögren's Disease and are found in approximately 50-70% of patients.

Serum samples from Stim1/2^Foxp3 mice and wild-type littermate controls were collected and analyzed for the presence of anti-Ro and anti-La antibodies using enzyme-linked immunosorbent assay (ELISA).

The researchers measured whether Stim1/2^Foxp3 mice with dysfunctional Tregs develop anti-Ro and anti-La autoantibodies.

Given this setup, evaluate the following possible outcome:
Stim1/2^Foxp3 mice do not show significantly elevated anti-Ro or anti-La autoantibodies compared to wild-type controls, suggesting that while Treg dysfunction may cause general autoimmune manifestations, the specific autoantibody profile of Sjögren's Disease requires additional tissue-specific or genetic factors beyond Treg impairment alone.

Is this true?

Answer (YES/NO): NO